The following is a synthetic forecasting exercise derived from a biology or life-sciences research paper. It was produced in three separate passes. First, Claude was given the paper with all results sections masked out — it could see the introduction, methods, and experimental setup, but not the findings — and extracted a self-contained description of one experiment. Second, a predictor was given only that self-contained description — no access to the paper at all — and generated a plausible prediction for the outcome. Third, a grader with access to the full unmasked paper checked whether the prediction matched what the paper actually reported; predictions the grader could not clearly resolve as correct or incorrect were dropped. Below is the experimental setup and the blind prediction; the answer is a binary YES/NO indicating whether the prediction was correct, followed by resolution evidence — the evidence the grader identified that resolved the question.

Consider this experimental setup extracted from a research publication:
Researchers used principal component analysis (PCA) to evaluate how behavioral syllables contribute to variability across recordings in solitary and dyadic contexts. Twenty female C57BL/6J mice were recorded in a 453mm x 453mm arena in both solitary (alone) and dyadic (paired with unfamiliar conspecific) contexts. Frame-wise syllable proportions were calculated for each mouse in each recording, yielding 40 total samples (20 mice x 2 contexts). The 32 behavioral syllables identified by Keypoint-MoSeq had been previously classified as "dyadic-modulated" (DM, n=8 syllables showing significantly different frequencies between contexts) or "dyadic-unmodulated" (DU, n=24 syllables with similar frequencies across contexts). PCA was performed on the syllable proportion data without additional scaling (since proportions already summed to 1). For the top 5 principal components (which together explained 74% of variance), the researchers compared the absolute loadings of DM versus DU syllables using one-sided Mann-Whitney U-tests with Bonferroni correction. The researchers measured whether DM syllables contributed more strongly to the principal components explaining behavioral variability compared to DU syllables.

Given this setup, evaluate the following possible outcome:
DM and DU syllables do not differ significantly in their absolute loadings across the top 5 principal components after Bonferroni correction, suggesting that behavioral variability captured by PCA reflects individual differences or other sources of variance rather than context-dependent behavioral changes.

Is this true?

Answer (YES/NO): NO